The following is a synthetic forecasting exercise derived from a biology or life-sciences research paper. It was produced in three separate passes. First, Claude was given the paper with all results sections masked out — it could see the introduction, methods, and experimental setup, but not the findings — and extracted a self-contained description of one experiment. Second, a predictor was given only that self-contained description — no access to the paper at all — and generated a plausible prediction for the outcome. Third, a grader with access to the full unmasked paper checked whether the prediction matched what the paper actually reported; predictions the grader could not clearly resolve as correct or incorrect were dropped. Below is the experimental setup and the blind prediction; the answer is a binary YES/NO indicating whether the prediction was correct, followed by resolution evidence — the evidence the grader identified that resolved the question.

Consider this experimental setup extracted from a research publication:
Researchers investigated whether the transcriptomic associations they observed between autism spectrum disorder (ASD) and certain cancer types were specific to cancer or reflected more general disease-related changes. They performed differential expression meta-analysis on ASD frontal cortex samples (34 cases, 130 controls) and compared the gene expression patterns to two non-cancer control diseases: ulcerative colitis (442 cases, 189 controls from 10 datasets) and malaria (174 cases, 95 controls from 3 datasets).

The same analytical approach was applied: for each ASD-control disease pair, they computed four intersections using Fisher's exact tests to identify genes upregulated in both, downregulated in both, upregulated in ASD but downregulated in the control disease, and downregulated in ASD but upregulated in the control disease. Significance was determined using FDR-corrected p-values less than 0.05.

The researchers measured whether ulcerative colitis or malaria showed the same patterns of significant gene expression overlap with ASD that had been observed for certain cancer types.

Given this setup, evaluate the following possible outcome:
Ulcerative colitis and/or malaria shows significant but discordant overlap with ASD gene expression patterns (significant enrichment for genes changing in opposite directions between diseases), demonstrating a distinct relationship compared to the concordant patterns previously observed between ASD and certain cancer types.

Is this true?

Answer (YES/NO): NO